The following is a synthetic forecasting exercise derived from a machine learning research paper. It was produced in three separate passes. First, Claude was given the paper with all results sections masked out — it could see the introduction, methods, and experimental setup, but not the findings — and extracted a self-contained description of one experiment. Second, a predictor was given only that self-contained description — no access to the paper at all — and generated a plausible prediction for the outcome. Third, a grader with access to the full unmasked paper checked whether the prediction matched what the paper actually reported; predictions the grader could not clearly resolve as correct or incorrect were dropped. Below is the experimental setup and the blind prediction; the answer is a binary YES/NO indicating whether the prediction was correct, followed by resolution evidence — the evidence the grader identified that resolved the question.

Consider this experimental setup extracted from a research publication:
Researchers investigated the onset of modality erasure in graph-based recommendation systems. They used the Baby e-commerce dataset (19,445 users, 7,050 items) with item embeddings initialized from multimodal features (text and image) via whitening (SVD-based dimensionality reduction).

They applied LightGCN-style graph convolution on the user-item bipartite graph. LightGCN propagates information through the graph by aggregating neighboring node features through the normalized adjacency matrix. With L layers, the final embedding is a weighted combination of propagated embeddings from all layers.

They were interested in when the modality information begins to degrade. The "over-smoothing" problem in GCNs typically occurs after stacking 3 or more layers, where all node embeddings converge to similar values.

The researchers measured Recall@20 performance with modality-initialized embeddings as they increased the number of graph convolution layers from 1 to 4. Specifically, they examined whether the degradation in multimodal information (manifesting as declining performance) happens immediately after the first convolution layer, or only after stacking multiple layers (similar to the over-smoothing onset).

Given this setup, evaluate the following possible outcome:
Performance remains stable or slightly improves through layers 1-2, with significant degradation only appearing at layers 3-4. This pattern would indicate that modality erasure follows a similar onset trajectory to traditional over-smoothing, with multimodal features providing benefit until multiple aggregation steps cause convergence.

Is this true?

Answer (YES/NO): NO